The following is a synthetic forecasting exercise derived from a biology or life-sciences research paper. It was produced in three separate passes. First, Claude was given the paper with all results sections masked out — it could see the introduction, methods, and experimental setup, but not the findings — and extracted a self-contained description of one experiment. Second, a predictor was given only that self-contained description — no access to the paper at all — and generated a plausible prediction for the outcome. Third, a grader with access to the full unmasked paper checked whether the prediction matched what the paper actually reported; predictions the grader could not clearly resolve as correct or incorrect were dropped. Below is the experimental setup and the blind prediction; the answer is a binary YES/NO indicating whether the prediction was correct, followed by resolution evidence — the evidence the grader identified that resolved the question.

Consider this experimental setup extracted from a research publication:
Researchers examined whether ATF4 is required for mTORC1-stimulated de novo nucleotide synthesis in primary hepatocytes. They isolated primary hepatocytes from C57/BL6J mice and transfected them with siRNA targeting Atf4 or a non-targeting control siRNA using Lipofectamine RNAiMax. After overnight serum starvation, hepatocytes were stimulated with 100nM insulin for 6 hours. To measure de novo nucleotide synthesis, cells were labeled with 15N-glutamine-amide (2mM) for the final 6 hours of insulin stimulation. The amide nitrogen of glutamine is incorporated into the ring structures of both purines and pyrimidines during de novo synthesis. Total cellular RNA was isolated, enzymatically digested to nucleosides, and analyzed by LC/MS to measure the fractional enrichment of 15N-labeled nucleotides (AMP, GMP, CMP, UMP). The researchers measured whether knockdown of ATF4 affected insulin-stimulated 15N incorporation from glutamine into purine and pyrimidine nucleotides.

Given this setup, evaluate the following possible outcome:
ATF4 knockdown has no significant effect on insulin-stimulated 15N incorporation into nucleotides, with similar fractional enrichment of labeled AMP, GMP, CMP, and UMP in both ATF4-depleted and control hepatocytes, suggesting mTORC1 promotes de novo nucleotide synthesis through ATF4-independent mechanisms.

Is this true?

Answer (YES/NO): YES